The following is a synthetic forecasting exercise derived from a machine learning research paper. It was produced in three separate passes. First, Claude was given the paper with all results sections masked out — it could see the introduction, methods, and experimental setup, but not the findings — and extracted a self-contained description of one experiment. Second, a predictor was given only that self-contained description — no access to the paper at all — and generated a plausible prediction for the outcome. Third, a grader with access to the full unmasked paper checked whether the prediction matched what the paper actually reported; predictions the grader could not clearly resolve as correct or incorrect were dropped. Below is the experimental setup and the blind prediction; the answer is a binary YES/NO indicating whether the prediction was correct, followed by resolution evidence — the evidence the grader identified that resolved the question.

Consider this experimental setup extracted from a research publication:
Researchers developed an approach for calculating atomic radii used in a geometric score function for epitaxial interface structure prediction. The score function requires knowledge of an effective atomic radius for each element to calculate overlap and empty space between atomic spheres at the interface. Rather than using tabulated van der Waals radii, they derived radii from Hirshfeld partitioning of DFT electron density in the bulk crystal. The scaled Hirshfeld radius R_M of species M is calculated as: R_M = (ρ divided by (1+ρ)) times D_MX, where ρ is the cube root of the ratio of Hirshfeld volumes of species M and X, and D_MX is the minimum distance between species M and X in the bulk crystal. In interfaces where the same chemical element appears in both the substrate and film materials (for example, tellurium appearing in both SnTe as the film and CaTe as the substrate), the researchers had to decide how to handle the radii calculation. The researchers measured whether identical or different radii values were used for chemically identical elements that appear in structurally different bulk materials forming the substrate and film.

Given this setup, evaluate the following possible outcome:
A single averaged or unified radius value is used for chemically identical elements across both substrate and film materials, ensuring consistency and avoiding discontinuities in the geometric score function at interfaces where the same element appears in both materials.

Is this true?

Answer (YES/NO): NO